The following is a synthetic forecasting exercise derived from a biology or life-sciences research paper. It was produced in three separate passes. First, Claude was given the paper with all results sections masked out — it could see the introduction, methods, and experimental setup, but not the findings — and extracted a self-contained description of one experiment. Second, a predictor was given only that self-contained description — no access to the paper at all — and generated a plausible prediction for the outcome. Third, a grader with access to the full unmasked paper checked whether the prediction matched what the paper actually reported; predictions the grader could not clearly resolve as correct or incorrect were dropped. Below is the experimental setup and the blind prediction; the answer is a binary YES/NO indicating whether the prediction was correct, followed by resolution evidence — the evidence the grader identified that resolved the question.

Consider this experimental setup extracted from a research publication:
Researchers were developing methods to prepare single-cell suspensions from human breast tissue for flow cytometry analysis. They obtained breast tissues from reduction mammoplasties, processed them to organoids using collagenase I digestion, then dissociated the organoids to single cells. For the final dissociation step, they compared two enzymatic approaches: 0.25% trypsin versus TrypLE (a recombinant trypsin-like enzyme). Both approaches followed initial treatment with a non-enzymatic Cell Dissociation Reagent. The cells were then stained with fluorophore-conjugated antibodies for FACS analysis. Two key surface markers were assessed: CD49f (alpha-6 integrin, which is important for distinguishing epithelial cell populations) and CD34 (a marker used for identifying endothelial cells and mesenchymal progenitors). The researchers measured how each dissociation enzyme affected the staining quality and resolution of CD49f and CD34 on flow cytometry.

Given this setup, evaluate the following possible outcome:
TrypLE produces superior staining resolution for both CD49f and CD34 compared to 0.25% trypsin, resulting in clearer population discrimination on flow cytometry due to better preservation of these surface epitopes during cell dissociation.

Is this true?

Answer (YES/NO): NO